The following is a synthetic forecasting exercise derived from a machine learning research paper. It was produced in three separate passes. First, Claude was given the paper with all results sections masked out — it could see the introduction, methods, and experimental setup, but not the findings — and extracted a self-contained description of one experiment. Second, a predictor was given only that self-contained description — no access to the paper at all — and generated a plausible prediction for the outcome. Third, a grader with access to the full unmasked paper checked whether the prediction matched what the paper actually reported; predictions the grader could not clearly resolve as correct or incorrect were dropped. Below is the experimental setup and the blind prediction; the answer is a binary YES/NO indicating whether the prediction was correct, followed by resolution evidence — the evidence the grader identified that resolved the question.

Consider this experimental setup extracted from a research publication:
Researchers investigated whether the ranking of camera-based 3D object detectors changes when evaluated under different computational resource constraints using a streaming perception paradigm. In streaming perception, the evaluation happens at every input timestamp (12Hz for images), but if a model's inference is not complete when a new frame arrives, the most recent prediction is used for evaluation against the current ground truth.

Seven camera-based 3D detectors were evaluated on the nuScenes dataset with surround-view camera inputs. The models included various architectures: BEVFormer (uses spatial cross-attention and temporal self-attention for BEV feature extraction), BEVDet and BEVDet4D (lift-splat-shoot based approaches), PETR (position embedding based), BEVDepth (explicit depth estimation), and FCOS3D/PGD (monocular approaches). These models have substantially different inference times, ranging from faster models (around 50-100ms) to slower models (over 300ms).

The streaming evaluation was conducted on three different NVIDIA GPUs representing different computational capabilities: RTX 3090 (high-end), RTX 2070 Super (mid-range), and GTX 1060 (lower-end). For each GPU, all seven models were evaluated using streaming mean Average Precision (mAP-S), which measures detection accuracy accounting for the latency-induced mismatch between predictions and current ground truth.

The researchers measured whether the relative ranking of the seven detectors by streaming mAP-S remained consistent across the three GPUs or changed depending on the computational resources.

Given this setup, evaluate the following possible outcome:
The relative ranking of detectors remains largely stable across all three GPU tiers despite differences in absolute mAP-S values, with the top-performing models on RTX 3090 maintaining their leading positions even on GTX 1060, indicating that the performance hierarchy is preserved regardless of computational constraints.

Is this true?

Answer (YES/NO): NO